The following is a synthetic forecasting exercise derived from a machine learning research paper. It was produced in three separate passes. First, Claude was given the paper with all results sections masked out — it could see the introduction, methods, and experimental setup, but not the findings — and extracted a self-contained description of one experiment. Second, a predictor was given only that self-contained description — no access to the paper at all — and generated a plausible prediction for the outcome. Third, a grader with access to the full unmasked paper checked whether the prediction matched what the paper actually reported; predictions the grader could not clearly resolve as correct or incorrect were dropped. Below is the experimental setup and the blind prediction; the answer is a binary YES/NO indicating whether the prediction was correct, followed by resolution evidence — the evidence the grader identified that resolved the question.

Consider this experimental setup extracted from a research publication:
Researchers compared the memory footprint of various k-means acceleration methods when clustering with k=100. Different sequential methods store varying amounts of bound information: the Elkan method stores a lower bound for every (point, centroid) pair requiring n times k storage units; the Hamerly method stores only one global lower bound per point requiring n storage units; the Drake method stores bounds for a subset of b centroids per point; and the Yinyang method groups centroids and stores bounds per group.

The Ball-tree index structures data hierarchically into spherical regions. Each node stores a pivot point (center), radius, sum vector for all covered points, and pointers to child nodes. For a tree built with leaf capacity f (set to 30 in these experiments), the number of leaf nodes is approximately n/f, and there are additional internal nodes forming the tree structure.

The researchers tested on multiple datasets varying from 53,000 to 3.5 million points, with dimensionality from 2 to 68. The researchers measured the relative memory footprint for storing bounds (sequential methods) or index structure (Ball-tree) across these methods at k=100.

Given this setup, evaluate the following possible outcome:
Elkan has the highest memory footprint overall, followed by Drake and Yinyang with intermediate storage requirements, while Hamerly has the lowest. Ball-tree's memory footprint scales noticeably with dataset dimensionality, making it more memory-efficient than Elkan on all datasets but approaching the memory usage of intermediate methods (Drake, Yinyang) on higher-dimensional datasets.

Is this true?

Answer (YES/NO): NO